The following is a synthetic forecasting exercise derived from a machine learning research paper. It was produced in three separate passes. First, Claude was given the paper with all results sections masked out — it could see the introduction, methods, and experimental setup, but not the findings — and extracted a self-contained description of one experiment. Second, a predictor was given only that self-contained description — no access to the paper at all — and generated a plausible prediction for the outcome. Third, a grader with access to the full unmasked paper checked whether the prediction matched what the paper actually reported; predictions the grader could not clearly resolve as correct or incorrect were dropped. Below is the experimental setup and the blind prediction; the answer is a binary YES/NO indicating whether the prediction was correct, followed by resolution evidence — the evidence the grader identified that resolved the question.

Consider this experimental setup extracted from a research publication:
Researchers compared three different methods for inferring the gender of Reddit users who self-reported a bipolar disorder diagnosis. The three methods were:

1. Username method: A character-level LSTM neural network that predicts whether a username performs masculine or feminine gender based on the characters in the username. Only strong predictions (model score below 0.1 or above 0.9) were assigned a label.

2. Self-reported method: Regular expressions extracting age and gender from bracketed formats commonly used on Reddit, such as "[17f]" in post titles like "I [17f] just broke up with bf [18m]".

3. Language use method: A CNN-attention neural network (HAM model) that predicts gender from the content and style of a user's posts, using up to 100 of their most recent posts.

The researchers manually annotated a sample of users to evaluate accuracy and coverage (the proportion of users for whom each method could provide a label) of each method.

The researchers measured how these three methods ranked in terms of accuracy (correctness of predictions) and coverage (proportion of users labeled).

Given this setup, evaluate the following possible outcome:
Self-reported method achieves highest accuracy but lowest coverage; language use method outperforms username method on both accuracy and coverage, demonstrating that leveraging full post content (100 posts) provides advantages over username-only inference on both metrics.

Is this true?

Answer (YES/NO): NO